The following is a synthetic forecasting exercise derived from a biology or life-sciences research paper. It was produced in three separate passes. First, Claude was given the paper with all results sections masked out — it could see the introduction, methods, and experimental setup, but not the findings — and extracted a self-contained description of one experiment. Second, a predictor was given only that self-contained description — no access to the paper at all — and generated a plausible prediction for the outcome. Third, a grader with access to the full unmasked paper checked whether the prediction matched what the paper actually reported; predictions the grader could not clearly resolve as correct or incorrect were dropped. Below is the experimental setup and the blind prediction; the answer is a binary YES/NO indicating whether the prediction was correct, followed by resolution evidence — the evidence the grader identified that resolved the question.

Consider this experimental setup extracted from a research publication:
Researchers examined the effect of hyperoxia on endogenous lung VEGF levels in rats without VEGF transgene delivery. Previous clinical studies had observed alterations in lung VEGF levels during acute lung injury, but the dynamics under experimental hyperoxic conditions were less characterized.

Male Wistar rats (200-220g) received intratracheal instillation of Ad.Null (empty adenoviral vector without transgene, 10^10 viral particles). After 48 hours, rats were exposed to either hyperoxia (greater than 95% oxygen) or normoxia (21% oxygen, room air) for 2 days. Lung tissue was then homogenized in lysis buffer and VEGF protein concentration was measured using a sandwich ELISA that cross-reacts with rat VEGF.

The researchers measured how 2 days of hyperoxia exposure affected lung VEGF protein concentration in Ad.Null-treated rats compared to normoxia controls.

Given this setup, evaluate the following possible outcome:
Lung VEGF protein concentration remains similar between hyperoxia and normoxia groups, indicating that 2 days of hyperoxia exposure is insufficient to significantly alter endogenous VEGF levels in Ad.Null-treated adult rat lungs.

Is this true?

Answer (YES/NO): YES